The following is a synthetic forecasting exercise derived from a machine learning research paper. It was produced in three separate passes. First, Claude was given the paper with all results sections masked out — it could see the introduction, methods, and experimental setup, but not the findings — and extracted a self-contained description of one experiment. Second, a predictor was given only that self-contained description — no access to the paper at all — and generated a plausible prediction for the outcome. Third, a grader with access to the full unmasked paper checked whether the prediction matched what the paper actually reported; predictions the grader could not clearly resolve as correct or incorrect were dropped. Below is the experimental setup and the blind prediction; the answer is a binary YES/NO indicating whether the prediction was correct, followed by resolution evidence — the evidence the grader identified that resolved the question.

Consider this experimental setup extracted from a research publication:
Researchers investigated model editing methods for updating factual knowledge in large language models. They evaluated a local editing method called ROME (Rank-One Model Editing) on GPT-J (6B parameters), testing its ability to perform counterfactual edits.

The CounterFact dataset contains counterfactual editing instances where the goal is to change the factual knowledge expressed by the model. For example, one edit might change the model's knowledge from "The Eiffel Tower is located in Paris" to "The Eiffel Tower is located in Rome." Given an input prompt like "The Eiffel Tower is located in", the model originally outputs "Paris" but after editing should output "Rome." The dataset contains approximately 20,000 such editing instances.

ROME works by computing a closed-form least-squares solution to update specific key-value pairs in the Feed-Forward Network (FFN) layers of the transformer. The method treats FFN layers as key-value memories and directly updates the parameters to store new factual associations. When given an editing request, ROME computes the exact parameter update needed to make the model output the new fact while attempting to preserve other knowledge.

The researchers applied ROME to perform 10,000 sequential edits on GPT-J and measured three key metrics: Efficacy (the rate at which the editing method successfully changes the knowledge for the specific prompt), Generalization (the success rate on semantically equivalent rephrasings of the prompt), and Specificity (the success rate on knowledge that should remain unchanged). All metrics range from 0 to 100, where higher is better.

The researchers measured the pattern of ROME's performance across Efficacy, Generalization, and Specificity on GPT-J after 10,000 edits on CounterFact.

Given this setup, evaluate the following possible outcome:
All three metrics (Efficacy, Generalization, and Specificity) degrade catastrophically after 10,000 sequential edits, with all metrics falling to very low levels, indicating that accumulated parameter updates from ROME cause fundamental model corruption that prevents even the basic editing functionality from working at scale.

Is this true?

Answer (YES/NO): NO